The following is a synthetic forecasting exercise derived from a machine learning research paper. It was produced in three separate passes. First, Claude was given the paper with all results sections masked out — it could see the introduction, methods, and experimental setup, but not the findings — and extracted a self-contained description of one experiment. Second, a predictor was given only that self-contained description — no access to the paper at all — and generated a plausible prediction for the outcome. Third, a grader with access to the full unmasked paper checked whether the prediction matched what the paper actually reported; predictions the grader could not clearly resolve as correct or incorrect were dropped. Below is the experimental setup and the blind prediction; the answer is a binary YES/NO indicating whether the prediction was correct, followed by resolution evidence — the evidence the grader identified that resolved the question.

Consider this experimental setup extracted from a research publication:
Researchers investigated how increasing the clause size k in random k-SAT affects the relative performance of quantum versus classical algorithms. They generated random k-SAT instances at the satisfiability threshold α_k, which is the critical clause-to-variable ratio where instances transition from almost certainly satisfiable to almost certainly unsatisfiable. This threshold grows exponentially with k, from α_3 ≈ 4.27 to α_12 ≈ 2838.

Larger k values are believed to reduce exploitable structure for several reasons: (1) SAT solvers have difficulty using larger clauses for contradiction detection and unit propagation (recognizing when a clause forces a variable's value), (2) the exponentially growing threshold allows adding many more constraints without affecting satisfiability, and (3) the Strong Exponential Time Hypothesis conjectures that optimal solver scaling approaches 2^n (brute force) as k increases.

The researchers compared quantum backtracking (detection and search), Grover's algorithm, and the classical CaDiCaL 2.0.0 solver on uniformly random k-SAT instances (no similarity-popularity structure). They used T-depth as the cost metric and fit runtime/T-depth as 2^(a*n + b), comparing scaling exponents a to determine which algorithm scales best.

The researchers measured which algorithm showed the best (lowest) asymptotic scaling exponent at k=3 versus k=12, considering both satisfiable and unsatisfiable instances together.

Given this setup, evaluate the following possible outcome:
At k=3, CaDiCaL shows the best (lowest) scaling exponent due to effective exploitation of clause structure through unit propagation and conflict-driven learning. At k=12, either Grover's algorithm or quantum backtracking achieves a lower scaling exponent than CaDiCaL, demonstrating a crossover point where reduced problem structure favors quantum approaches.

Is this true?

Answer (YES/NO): YES